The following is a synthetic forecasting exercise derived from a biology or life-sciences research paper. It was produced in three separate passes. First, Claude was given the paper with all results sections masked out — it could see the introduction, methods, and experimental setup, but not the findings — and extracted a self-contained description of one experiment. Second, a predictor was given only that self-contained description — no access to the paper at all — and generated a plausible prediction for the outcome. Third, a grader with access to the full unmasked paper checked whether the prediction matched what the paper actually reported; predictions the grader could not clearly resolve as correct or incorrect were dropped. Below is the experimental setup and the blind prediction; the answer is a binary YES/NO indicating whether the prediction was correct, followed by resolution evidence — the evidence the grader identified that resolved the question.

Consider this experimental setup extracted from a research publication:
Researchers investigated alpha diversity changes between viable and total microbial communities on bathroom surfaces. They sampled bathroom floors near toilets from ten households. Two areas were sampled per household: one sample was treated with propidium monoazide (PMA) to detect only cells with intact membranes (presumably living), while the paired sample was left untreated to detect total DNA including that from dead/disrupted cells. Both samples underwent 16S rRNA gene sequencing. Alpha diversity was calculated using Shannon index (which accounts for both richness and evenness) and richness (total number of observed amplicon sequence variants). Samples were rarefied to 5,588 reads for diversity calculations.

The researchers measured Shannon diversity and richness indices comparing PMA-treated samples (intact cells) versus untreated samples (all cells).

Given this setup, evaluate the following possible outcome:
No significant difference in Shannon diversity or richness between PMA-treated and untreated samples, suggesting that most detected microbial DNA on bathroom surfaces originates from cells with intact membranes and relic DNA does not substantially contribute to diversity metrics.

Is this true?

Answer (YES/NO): NO